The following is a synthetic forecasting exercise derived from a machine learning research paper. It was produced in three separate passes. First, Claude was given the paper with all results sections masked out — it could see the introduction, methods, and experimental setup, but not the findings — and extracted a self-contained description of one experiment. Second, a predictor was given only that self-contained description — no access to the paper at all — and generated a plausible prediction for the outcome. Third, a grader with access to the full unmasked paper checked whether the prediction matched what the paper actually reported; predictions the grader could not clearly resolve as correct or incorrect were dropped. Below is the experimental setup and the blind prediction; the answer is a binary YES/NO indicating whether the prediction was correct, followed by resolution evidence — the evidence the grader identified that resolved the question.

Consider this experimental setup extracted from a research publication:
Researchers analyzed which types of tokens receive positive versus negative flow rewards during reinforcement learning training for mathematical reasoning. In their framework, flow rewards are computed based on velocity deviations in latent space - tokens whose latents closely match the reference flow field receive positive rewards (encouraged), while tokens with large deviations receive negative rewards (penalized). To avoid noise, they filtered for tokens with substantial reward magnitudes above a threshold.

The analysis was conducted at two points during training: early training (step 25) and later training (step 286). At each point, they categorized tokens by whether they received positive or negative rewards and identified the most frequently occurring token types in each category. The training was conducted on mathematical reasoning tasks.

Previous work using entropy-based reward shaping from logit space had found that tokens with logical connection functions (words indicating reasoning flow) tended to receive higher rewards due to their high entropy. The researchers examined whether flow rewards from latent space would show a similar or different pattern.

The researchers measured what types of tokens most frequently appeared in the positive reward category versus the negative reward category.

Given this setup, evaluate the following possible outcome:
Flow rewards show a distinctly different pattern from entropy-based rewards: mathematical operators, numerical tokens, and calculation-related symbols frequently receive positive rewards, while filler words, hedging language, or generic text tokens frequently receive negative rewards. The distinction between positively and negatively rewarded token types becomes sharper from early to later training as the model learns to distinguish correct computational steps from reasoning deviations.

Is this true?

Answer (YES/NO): NO